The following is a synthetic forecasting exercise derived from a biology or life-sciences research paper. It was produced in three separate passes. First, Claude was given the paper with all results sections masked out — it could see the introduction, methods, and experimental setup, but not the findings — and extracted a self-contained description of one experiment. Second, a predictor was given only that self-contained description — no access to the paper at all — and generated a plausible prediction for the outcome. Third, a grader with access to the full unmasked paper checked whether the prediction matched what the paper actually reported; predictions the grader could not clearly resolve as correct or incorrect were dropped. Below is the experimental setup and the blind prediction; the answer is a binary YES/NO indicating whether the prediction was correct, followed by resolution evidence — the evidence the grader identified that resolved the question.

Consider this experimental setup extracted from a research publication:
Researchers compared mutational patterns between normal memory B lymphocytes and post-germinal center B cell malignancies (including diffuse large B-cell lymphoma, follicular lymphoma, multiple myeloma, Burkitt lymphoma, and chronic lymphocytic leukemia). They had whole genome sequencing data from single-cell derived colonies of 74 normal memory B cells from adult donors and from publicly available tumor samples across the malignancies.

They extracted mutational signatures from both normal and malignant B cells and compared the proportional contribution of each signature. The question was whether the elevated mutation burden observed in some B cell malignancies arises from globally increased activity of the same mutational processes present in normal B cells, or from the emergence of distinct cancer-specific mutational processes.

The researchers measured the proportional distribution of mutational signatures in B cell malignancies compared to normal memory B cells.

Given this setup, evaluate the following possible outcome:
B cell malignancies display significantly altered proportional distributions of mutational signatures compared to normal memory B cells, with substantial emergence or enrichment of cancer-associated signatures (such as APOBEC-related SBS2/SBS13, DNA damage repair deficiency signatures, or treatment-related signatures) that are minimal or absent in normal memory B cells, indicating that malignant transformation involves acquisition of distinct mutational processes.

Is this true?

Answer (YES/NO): NO